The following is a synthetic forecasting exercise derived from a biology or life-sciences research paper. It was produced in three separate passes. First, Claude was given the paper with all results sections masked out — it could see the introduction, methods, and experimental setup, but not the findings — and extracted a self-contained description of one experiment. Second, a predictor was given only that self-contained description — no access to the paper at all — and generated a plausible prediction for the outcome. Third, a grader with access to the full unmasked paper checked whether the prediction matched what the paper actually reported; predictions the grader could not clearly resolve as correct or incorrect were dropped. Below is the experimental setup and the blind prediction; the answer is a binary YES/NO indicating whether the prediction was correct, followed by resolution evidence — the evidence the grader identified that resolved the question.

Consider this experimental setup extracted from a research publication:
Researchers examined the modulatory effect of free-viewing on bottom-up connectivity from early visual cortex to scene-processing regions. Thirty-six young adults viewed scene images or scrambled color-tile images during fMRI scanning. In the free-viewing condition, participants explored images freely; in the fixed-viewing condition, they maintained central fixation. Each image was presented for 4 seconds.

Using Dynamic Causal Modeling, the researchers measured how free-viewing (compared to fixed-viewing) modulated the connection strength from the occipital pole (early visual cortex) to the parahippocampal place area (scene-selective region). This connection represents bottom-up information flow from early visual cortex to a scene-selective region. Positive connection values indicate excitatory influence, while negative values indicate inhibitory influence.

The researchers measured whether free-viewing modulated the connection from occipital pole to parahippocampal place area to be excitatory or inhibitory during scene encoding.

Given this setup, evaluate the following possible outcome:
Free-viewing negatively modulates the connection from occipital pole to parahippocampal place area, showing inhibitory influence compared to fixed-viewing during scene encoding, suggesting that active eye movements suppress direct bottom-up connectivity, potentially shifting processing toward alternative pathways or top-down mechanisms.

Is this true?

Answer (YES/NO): NO